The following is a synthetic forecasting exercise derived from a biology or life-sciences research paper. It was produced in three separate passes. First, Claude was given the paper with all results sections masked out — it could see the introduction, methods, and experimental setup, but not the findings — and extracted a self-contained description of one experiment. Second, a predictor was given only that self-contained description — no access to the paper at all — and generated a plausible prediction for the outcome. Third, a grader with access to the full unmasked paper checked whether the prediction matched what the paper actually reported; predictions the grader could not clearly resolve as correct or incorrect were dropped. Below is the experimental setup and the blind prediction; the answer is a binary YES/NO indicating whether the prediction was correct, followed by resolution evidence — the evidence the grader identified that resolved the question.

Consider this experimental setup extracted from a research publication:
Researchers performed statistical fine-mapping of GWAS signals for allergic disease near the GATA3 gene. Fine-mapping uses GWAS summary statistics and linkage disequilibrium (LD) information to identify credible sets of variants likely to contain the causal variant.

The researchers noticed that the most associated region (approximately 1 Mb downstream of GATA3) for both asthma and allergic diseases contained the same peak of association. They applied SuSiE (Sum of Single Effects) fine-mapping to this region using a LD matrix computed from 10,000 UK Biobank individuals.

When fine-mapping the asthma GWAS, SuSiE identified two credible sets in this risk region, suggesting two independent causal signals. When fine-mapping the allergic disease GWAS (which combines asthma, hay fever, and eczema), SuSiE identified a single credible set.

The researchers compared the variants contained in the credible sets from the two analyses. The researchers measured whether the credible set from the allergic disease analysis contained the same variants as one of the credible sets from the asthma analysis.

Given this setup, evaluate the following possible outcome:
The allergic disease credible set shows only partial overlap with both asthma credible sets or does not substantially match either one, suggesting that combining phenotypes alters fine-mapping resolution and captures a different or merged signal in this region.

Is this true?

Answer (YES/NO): NO